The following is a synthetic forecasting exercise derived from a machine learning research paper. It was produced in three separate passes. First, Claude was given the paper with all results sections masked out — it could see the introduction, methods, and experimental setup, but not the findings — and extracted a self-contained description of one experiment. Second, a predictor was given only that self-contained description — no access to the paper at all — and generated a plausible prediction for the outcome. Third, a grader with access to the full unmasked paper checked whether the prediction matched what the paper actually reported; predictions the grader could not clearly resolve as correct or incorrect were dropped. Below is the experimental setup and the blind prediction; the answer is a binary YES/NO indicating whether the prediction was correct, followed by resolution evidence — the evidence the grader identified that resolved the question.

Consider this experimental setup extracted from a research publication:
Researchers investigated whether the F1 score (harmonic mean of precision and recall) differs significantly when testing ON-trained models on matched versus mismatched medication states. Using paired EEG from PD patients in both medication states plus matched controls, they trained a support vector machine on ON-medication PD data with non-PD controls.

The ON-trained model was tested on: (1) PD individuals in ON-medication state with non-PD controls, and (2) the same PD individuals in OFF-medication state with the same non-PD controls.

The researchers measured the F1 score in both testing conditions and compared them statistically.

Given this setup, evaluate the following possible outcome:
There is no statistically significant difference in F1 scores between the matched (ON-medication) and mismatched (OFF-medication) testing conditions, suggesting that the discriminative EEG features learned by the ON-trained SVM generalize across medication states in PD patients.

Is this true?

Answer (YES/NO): NO